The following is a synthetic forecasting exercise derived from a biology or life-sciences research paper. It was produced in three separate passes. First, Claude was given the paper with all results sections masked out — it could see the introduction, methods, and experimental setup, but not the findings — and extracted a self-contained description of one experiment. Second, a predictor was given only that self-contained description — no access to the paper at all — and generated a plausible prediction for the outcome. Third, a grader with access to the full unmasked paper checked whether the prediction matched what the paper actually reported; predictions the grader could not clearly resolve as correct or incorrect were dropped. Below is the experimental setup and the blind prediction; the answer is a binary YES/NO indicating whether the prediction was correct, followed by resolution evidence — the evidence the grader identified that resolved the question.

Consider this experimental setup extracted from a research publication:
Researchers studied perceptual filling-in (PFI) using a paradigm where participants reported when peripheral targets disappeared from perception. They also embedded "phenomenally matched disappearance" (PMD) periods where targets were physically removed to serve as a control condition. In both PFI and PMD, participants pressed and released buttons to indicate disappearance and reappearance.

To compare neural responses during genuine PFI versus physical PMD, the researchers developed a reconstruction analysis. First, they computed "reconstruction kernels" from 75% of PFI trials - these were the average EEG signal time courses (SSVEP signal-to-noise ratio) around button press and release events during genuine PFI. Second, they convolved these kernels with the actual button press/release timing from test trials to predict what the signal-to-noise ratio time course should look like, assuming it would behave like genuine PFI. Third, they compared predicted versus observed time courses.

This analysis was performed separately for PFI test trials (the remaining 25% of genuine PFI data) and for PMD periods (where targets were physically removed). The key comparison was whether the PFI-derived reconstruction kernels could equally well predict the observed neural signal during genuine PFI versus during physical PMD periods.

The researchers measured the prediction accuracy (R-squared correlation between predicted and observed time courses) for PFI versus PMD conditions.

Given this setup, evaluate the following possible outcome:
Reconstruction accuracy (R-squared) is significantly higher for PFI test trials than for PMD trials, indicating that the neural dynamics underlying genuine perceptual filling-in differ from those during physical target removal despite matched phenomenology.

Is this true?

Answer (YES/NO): YES